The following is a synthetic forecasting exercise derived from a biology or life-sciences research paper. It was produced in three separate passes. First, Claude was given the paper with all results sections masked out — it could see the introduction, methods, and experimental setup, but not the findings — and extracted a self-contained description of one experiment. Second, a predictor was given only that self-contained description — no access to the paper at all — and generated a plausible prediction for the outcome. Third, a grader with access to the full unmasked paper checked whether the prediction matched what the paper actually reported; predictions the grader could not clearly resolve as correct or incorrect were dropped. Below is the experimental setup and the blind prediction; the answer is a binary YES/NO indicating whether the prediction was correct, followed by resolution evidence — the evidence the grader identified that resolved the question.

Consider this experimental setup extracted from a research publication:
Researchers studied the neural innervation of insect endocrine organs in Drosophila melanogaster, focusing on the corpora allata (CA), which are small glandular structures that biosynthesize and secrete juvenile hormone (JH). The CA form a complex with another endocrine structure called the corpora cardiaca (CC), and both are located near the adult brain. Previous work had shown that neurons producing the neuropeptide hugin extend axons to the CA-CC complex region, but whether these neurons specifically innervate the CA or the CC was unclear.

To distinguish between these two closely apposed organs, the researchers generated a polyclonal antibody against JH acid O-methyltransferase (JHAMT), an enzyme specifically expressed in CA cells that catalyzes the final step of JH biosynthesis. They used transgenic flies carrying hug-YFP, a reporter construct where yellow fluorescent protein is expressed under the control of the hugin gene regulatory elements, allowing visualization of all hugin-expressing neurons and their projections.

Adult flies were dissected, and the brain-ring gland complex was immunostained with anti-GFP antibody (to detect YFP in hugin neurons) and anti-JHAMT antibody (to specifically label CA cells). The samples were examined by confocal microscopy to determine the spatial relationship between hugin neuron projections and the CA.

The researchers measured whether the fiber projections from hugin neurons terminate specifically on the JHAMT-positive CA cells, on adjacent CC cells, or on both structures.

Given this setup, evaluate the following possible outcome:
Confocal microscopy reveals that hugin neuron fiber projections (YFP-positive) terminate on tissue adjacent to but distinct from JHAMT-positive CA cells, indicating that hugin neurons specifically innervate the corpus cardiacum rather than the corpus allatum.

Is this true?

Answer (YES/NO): NO